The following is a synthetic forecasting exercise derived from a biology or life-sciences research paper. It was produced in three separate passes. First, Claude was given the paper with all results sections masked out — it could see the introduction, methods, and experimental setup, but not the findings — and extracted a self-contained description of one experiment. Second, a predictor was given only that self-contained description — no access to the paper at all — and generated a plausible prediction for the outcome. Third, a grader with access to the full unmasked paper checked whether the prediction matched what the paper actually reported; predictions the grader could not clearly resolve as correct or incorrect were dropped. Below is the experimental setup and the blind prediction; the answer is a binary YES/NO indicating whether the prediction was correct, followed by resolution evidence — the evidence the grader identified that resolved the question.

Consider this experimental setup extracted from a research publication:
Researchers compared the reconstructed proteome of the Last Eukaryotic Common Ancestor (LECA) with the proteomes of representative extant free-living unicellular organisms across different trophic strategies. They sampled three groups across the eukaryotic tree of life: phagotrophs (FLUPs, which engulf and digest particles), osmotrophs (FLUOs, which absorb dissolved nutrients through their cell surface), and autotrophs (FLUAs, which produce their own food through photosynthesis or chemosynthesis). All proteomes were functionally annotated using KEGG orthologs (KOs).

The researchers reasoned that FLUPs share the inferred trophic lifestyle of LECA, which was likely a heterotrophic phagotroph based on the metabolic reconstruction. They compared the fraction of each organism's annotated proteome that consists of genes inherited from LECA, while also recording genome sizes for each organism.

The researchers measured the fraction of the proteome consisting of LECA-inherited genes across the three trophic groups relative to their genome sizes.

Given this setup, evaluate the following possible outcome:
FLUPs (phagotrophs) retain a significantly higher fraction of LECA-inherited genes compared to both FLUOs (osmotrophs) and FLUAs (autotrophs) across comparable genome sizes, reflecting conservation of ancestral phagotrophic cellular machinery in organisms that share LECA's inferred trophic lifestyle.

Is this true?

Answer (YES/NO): NO